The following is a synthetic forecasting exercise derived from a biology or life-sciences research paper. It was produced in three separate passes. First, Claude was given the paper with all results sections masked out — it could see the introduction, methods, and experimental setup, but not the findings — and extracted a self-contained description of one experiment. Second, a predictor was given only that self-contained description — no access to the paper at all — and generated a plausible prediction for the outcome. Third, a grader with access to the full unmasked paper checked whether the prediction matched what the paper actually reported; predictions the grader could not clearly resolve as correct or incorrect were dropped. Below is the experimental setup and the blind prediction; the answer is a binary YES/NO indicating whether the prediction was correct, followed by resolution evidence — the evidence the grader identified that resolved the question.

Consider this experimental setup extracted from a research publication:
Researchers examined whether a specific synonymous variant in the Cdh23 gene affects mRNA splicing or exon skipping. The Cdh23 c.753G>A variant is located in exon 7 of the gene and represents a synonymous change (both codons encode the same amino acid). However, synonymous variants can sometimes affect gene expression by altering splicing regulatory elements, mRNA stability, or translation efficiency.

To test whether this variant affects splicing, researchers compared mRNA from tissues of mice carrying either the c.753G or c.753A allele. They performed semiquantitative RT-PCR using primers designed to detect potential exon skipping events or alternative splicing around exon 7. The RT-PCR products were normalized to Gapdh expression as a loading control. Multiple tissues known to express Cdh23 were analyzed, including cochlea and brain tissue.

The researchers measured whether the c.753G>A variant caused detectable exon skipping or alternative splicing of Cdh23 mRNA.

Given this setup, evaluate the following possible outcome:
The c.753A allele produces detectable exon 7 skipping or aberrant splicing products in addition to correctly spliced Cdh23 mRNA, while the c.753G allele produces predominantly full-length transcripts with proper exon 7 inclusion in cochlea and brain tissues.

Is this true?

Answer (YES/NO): NO